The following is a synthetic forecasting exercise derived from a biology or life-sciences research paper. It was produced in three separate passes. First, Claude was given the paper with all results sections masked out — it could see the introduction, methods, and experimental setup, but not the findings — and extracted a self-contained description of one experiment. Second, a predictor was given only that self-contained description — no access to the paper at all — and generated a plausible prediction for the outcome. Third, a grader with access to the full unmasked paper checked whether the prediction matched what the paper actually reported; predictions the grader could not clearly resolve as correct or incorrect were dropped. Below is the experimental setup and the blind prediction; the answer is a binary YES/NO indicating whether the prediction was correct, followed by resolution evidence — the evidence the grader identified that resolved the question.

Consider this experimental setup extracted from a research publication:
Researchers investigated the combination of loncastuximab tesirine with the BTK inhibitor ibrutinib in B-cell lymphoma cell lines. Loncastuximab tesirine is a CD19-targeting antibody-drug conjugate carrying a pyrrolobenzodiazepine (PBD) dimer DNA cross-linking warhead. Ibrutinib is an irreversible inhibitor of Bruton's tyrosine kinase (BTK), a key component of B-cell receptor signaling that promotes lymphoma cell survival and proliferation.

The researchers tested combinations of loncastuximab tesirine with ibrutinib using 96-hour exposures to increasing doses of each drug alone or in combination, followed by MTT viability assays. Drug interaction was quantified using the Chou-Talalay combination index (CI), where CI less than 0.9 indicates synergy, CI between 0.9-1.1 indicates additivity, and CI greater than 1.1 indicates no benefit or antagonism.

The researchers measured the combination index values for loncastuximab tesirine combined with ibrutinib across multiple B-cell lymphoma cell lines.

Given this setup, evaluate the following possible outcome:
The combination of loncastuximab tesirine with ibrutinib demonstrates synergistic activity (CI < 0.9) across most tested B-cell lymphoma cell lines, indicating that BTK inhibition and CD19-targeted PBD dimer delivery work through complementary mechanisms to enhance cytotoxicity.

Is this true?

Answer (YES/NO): NO